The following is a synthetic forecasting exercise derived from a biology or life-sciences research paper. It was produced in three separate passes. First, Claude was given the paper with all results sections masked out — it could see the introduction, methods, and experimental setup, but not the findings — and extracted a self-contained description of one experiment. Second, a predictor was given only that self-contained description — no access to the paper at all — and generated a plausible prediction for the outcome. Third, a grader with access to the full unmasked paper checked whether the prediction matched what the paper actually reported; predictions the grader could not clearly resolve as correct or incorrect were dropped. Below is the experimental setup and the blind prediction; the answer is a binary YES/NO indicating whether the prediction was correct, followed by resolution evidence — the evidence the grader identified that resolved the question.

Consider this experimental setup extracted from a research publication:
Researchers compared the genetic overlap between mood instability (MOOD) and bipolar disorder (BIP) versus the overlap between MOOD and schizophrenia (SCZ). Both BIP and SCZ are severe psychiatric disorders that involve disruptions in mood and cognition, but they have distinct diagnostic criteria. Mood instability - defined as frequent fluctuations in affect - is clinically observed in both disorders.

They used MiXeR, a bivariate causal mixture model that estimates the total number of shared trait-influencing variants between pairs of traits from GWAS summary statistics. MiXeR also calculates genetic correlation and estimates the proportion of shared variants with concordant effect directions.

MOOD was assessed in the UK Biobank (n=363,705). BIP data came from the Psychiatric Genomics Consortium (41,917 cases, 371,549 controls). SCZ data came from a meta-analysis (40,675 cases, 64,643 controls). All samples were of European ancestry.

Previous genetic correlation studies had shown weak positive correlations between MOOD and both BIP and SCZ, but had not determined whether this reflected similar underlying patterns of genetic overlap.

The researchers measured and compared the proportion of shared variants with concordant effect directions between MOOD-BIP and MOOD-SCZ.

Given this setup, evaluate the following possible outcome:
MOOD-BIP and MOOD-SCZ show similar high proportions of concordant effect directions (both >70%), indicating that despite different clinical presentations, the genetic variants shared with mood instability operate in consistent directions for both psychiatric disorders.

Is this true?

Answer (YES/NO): NO